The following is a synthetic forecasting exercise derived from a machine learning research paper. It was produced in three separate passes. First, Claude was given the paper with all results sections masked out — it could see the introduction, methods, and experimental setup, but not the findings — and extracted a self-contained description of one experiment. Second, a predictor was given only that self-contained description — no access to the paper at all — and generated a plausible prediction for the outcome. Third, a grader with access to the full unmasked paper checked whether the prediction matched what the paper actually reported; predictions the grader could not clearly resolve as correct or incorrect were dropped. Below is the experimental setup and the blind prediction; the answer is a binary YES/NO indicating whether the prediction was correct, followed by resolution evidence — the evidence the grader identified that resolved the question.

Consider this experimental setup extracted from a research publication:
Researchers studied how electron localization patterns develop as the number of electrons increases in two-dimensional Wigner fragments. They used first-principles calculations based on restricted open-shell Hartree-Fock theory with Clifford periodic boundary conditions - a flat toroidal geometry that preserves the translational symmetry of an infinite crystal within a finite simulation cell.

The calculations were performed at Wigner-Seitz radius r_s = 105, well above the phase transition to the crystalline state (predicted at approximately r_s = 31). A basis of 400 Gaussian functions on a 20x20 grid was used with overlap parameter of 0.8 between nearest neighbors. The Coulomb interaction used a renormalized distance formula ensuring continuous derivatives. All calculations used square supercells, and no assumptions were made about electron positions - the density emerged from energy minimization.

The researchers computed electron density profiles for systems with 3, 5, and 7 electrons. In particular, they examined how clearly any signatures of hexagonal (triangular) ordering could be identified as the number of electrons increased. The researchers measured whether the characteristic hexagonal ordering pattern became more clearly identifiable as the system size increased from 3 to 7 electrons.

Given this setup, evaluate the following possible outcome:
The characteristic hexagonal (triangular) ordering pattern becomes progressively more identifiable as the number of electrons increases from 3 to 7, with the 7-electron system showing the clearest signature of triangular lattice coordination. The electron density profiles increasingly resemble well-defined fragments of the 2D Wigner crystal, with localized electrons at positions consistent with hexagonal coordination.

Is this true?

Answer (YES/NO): NO